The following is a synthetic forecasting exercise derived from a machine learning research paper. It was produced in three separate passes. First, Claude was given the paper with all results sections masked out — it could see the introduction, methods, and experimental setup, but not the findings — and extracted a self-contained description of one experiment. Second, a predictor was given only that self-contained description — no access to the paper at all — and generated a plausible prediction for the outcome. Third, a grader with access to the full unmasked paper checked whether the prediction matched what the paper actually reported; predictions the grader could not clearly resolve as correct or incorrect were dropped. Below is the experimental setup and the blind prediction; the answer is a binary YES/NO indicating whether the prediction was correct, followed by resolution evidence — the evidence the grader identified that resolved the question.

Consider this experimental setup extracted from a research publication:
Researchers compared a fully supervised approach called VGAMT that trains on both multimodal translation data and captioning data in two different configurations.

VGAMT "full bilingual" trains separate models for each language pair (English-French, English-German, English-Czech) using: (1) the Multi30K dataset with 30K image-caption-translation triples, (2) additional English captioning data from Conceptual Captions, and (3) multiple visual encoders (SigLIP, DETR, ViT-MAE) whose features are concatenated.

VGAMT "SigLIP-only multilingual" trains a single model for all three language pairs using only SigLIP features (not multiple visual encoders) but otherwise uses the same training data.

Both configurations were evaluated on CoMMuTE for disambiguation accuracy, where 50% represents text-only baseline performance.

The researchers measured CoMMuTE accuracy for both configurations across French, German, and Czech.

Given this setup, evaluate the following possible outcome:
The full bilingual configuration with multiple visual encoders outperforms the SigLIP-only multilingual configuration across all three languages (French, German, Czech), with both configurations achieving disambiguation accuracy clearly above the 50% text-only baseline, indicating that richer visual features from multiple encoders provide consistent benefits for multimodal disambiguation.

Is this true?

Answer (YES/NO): NO